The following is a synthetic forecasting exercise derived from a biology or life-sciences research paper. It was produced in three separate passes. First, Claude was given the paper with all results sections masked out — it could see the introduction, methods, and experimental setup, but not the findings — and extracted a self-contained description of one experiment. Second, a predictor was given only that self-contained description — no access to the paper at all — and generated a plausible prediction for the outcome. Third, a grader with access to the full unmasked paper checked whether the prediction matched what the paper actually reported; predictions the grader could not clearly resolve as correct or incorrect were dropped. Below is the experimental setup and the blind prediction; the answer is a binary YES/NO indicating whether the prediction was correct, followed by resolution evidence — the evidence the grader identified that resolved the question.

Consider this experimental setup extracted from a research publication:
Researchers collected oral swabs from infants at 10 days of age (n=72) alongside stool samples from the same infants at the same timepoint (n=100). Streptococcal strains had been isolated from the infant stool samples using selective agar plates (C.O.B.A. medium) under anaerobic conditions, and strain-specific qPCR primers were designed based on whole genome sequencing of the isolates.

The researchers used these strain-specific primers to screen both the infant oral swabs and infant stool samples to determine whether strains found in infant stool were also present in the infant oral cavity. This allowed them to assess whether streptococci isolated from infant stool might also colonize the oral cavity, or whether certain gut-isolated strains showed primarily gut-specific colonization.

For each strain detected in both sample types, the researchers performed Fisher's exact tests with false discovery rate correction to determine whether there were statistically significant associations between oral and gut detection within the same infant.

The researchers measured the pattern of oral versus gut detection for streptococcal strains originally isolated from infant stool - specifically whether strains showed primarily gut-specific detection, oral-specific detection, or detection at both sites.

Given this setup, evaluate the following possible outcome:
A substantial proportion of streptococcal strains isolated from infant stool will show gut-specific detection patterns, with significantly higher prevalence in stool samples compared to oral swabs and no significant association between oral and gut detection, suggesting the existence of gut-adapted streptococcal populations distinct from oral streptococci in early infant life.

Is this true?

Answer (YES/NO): YES